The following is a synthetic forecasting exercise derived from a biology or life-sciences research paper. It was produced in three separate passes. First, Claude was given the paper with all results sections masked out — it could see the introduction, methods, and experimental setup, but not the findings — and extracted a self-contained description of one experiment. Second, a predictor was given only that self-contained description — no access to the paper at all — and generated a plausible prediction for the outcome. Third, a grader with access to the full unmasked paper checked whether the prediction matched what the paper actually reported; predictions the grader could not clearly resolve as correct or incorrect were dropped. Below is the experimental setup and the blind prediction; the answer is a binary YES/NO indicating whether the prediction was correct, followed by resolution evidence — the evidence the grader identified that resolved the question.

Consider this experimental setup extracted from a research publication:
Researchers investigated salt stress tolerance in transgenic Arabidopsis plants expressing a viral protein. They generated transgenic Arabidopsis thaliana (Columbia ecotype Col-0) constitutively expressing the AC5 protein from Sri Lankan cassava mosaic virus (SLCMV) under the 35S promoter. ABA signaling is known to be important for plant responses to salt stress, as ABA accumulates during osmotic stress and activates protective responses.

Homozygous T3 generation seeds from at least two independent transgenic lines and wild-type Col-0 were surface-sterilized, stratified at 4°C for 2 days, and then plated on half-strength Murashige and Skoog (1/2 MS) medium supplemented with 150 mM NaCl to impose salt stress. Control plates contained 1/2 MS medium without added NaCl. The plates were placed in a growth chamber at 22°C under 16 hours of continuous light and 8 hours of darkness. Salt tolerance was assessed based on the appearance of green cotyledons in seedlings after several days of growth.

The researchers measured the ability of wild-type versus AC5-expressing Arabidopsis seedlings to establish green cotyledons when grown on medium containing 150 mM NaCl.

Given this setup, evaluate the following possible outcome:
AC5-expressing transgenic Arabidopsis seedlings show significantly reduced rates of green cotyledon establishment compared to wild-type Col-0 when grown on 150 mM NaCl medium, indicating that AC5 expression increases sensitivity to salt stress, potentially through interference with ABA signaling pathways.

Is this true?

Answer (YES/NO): NO